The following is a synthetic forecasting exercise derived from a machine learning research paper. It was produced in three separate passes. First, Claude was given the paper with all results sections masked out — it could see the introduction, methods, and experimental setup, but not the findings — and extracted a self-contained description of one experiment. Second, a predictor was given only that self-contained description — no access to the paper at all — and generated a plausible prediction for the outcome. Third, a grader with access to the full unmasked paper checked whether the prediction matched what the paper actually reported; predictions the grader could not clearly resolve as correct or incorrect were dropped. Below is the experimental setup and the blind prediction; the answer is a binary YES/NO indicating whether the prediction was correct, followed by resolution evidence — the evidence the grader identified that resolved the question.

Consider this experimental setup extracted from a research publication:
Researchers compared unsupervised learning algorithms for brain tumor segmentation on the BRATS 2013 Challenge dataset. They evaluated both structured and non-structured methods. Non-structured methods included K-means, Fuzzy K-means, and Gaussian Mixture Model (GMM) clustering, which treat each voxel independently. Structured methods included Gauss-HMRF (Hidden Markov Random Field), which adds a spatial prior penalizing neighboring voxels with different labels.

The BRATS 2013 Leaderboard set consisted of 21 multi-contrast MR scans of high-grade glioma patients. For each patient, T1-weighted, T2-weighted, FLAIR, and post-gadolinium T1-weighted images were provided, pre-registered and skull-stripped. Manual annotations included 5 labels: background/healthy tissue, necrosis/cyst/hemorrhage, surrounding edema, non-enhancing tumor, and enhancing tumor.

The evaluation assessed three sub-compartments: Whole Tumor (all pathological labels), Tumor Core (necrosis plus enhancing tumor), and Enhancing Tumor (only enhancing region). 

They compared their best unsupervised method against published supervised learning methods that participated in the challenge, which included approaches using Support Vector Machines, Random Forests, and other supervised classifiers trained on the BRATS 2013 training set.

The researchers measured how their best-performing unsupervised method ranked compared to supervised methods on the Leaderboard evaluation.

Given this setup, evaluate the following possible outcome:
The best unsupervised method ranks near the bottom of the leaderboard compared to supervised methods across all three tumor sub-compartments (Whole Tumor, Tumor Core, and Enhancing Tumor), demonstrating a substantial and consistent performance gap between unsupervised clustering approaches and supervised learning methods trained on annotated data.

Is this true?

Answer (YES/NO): NO